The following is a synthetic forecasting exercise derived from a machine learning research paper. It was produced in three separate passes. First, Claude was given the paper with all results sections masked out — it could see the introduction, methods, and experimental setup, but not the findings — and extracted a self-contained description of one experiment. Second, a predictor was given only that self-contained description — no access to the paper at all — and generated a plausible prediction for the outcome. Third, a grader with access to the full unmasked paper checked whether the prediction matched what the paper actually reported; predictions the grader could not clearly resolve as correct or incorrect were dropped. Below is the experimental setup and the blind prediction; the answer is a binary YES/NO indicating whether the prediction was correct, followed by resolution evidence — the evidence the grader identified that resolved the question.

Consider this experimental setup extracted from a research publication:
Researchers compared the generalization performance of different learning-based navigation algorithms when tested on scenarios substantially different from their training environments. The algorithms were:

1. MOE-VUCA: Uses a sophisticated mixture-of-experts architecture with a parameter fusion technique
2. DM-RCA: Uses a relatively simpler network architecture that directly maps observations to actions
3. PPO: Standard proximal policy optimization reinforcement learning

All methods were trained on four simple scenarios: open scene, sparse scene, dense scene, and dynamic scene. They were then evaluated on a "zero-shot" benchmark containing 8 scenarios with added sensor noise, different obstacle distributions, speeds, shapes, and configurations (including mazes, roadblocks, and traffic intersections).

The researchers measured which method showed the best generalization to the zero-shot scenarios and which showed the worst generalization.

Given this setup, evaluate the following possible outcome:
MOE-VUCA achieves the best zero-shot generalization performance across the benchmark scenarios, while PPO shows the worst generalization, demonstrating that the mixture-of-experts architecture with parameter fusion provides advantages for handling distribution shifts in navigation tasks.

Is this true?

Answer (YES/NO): NO